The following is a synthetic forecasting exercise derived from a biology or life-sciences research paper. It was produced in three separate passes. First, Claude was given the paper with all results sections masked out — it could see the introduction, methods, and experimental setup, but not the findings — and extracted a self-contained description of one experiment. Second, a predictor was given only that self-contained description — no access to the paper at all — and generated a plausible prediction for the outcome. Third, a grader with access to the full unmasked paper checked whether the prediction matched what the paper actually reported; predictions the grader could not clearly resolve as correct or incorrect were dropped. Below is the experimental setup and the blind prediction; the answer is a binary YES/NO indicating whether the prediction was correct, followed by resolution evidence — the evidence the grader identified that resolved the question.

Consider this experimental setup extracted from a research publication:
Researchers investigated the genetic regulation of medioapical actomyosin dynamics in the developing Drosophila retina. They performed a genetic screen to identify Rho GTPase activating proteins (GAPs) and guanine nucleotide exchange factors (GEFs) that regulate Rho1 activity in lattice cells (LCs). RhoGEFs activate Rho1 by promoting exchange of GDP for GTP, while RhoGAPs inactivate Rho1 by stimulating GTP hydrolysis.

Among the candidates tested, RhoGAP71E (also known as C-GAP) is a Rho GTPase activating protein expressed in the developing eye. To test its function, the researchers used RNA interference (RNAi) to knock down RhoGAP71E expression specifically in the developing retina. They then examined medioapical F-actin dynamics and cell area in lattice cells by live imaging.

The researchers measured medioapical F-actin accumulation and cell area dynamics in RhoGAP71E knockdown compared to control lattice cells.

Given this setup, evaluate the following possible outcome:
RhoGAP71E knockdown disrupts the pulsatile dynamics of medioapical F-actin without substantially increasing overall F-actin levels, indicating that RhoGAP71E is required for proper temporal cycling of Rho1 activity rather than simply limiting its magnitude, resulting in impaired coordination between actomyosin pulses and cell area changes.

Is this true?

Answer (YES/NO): NO